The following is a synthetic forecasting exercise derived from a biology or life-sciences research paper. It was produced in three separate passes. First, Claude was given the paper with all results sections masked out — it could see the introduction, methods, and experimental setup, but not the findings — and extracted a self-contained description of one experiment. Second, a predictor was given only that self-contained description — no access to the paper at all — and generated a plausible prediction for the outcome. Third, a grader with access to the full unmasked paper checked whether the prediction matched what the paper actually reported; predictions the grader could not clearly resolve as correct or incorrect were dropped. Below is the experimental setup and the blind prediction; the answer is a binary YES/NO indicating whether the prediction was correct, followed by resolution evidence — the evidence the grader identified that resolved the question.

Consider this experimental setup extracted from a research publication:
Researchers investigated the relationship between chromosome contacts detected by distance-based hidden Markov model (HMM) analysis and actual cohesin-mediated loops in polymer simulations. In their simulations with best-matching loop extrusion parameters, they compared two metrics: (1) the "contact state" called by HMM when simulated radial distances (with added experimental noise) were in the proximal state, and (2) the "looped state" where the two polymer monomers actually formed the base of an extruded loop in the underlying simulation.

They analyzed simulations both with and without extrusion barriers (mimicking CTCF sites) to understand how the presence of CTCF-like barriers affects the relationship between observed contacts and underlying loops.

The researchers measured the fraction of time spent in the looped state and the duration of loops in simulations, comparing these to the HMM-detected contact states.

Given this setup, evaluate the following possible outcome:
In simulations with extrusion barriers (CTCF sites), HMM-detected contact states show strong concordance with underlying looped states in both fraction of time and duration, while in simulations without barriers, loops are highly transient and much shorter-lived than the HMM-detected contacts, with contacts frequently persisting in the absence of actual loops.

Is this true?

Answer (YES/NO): NO